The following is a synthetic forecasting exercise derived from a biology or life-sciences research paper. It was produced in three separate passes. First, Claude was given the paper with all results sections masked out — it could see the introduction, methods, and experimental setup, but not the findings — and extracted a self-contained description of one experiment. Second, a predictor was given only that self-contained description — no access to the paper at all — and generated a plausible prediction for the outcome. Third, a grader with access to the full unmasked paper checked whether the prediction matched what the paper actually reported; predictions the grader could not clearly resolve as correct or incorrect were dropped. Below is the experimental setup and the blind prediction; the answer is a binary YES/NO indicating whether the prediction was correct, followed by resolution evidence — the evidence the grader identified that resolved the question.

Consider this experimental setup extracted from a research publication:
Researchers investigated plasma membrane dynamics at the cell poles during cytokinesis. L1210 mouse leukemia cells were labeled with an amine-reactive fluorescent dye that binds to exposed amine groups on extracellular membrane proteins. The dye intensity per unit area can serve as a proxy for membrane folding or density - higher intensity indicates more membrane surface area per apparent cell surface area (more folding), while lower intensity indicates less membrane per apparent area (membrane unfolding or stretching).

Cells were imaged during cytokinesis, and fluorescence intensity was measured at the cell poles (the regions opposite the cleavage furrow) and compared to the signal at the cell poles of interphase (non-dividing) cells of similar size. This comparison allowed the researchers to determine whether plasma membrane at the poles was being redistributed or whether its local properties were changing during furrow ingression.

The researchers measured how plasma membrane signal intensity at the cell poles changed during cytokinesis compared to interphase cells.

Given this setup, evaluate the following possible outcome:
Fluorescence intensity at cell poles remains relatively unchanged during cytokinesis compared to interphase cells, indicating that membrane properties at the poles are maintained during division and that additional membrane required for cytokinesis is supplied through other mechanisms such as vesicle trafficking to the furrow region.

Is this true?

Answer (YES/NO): NO